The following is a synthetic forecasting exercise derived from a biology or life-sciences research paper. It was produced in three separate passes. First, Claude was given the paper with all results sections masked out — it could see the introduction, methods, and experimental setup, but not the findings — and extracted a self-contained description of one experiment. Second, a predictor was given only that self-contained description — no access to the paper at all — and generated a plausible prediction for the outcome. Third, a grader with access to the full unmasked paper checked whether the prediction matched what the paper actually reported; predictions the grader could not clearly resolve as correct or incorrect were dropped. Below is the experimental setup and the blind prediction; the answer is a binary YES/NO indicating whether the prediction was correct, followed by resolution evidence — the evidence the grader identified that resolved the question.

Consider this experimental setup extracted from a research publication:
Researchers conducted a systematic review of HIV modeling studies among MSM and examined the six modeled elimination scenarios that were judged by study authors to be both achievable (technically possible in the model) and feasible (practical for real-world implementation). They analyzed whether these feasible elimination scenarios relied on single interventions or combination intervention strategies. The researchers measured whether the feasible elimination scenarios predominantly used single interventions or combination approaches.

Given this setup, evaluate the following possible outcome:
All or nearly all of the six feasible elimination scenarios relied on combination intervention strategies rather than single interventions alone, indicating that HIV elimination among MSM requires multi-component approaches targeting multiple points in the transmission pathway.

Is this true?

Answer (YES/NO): YES